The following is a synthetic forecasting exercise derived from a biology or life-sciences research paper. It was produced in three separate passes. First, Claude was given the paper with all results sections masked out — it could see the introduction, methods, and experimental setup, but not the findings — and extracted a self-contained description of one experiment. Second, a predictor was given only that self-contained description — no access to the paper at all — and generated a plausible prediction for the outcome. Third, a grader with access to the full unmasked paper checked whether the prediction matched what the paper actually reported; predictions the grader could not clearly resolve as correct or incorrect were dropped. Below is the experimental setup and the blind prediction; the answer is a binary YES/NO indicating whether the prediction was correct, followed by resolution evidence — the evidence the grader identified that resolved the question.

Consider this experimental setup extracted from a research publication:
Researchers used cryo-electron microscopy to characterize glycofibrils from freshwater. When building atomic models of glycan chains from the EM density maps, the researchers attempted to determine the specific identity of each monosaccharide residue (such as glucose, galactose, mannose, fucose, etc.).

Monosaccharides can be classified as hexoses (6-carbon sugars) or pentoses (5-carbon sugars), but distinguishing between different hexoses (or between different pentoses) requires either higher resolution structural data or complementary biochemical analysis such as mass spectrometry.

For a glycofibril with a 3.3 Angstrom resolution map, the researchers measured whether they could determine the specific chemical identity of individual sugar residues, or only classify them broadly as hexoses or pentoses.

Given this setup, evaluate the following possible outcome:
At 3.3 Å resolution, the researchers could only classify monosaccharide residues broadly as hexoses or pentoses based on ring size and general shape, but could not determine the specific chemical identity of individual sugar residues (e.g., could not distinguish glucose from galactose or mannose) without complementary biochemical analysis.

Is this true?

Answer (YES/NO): YES